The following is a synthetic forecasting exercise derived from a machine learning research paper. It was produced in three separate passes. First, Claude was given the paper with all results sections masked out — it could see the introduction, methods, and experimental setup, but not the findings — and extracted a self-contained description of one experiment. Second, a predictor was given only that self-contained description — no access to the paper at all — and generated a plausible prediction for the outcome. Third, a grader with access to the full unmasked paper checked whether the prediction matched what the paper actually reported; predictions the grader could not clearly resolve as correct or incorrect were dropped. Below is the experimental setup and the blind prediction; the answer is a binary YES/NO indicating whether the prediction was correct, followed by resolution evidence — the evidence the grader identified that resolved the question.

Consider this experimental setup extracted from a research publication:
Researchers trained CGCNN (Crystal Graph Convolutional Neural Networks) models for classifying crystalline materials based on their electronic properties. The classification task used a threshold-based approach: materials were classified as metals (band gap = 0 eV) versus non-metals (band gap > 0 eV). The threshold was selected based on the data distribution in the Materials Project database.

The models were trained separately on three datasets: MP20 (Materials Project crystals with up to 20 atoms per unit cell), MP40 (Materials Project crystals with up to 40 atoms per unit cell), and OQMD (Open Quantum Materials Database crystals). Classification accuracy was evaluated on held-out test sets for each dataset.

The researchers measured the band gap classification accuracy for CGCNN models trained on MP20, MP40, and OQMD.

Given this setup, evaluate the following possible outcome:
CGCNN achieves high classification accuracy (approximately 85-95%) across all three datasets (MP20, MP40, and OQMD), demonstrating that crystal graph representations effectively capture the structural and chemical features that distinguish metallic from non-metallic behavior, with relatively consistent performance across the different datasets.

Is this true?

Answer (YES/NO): NO